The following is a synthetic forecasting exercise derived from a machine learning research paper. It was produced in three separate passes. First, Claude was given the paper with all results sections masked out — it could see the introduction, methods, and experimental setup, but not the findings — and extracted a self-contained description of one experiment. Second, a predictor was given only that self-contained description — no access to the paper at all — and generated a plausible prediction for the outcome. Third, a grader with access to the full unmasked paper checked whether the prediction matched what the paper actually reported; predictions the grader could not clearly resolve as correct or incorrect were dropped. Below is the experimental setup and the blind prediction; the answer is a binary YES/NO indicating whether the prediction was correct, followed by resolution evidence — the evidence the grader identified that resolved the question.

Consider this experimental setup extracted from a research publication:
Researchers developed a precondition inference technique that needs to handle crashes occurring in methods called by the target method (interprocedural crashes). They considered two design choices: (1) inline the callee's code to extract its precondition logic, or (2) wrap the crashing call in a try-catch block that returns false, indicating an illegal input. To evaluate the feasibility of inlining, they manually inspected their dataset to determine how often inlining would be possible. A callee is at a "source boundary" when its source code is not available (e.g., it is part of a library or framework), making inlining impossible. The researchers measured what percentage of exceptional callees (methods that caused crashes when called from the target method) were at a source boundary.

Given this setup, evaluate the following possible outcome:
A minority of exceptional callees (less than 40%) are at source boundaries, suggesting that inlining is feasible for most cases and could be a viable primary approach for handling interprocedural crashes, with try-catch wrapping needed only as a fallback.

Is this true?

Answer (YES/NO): NO